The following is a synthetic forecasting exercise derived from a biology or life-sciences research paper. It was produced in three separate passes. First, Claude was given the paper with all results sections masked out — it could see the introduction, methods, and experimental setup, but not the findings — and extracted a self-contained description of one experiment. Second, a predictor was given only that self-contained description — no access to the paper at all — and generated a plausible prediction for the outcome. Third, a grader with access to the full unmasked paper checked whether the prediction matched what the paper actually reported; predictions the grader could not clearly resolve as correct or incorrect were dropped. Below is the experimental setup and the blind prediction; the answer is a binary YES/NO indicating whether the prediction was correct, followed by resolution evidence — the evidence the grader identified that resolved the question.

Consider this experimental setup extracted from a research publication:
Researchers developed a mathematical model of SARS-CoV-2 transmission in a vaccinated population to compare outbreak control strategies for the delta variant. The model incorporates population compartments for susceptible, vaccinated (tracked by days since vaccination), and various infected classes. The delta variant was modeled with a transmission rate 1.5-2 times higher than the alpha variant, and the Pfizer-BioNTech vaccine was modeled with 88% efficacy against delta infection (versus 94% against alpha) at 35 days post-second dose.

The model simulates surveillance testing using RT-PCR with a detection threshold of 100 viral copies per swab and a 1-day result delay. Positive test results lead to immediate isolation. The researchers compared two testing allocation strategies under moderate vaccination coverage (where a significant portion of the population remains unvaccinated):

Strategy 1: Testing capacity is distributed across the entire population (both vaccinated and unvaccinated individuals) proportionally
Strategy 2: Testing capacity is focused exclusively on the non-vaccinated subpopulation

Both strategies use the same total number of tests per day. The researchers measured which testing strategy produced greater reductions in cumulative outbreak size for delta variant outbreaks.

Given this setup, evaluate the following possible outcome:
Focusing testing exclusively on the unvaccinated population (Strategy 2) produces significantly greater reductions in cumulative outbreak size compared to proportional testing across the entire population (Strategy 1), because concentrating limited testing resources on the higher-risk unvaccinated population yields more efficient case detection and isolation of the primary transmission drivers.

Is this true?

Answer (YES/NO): YES